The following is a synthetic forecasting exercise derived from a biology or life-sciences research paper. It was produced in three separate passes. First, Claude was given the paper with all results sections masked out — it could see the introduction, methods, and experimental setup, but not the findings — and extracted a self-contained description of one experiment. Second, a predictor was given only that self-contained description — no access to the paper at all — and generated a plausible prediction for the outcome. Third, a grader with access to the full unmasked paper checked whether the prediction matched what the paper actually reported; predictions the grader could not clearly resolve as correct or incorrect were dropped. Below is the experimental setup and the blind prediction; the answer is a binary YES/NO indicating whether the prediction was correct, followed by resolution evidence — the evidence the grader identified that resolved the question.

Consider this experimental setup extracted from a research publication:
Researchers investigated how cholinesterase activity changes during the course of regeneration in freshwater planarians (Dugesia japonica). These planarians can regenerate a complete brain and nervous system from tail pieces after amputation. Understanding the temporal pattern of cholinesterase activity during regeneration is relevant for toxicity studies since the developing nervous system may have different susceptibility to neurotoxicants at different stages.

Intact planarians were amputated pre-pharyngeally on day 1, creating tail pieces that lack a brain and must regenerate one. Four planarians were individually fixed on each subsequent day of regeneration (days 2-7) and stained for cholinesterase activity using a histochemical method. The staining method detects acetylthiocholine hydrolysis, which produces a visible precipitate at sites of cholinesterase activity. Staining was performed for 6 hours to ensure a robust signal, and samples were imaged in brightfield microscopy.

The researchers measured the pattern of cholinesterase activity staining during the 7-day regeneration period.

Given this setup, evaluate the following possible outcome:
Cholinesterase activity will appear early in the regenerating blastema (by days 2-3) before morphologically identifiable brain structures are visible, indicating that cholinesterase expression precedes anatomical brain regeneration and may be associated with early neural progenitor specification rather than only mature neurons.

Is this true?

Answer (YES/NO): NO